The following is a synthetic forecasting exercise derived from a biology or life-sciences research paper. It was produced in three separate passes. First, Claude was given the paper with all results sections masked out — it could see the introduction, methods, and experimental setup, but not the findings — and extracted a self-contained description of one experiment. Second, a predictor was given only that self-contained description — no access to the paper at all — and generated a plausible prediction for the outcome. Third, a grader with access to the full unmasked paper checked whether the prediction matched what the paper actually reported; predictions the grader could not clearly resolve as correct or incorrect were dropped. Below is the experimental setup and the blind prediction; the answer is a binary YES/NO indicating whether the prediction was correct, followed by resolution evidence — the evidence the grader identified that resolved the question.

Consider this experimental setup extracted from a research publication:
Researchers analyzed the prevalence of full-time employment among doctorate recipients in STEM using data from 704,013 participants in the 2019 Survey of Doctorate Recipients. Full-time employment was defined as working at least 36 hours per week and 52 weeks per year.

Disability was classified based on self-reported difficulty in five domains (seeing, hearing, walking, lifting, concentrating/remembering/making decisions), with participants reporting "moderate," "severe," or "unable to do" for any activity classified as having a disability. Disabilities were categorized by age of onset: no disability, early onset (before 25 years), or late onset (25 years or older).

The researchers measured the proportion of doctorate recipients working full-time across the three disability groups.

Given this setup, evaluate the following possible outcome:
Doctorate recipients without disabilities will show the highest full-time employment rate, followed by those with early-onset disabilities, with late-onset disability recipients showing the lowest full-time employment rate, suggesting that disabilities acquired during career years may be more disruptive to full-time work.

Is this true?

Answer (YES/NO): YES